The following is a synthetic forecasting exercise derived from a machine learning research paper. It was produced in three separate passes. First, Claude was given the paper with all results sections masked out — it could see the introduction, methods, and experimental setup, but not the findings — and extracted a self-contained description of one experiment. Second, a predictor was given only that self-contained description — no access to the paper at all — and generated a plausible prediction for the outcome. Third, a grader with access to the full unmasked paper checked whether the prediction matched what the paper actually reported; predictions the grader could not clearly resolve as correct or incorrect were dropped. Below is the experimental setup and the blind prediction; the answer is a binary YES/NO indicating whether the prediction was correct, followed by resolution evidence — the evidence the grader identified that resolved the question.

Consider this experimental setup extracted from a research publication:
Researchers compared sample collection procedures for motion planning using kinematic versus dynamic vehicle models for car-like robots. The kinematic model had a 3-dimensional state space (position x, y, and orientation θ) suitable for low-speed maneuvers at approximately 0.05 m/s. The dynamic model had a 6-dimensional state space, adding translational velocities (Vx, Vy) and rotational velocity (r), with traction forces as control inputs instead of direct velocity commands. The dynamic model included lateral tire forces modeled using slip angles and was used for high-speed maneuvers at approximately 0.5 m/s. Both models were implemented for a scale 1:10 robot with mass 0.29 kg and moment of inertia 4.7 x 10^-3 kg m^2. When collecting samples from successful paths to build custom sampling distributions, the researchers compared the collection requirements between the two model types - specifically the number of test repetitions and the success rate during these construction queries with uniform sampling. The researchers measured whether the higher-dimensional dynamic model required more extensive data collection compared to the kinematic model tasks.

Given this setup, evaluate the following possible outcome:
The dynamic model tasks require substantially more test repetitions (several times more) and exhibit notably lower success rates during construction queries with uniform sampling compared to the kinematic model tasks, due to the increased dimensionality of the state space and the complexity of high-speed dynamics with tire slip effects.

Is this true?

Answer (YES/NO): NO